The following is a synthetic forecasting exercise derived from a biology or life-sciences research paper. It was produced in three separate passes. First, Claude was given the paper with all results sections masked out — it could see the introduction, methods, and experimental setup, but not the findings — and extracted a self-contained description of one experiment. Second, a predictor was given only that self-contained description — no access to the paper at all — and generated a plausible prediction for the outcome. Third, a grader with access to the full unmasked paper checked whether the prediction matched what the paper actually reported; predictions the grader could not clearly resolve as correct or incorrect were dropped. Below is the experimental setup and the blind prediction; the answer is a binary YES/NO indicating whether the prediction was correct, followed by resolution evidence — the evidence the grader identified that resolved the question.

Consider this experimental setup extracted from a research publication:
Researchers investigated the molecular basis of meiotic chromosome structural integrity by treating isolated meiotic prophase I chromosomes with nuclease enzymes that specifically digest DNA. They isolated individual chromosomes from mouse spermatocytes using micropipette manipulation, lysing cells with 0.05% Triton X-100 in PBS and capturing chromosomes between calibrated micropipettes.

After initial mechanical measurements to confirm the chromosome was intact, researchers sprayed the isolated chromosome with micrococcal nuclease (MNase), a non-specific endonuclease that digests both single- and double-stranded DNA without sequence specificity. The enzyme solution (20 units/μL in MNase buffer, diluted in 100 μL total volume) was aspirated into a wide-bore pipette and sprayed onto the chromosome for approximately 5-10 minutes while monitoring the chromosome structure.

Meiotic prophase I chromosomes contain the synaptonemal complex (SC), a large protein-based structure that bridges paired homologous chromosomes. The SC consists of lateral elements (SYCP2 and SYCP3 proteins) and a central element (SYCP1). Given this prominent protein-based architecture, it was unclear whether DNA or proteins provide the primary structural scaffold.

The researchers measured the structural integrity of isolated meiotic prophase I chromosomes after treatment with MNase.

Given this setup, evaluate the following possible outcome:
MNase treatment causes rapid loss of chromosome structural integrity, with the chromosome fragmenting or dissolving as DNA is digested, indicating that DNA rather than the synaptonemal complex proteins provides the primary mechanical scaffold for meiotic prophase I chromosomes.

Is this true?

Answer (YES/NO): YES